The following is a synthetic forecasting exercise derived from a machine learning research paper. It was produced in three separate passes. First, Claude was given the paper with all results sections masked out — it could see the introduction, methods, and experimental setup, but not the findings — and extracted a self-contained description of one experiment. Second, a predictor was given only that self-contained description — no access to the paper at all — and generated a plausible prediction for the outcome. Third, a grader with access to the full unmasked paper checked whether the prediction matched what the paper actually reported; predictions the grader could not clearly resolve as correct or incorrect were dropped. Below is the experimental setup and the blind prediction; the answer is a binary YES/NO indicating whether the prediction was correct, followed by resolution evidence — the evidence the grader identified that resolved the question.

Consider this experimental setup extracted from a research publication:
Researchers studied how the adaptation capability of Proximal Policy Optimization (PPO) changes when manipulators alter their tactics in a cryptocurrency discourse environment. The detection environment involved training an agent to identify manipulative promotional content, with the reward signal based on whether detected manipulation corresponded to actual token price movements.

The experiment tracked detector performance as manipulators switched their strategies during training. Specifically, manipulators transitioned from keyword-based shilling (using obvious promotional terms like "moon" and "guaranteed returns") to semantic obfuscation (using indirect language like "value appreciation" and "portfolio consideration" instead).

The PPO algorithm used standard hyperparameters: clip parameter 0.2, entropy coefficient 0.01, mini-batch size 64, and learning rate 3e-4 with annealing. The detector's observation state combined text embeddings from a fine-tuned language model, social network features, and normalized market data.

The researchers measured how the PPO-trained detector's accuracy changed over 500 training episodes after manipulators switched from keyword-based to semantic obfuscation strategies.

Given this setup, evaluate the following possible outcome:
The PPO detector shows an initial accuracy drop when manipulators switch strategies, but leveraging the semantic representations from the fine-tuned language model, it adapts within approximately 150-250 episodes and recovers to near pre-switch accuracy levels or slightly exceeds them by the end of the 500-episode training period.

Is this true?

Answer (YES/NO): NO